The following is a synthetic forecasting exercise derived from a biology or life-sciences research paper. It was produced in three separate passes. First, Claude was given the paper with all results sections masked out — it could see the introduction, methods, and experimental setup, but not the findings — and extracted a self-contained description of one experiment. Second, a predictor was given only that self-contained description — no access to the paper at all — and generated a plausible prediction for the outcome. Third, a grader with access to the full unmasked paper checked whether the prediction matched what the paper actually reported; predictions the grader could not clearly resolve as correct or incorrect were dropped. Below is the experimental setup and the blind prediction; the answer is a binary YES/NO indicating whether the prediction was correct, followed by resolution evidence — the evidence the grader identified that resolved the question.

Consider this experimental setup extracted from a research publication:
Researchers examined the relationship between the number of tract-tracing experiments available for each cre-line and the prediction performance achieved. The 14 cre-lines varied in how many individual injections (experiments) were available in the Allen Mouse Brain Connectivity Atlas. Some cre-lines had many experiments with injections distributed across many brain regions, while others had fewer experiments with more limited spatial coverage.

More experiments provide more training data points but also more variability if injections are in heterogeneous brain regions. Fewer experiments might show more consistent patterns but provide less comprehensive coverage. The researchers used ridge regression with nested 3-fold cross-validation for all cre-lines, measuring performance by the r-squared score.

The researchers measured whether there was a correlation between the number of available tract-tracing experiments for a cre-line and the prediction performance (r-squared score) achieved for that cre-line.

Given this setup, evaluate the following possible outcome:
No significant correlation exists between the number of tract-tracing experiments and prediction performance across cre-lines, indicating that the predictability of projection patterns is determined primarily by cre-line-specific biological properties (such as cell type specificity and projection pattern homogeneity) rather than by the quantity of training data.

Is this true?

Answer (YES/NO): NO